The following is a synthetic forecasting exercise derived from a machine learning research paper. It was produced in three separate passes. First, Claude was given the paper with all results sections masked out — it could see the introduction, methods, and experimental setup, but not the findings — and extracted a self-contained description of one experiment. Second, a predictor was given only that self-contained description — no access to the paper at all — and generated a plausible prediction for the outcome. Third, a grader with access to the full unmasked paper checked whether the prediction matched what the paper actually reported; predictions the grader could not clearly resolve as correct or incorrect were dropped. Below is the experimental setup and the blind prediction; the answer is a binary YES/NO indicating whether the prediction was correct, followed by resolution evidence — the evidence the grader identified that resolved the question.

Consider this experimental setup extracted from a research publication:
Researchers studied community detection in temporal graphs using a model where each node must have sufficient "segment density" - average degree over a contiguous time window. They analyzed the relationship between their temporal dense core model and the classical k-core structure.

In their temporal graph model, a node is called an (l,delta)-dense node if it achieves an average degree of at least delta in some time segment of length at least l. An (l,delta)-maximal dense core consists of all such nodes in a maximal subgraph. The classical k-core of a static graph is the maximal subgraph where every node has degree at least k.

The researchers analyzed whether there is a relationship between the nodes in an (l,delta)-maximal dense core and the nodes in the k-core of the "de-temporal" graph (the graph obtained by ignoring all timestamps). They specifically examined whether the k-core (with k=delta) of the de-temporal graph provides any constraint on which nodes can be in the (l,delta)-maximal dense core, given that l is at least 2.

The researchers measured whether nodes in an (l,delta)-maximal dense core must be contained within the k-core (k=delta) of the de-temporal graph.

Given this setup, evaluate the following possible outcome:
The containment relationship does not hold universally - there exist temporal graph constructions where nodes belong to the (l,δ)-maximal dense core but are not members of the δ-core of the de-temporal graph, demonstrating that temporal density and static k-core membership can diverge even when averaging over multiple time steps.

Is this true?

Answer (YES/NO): NO